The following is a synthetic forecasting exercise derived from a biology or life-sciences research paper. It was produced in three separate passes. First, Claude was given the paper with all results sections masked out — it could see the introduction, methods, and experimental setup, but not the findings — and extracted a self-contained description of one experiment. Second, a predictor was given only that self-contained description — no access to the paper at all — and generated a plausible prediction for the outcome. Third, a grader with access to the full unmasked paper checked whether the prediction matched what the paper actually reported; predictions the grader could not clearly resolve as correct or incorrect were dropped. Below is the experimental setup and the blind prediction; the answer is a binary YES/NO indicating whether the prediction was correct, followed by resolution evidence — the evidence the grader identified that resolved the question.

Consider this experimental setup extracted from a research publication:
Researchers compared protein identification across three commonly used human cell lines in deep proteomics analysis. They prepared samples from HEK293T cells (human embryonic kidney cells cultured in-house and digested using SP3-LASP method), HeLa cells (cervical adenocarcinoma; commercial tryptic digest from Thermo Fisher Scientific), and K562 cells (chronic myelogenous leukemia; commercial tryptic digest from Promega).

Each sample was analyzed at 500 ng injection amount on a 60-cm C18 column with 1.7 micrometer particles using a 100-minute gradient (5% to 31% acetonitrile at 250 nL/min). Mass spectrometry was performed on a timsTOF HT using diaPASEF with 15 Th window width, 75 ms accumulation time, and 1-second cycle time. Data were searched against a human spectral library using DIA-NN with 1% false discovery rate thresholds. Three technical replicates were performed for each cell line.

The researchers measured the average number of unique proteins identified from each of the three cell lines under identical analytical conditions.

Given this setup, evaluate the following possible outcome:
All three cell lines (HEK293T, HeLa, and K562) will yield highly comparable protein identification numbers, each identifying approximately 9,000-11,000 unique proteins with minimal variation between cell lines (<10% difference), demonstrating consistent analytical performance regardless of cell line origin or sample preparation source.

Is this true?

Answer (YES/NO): NO